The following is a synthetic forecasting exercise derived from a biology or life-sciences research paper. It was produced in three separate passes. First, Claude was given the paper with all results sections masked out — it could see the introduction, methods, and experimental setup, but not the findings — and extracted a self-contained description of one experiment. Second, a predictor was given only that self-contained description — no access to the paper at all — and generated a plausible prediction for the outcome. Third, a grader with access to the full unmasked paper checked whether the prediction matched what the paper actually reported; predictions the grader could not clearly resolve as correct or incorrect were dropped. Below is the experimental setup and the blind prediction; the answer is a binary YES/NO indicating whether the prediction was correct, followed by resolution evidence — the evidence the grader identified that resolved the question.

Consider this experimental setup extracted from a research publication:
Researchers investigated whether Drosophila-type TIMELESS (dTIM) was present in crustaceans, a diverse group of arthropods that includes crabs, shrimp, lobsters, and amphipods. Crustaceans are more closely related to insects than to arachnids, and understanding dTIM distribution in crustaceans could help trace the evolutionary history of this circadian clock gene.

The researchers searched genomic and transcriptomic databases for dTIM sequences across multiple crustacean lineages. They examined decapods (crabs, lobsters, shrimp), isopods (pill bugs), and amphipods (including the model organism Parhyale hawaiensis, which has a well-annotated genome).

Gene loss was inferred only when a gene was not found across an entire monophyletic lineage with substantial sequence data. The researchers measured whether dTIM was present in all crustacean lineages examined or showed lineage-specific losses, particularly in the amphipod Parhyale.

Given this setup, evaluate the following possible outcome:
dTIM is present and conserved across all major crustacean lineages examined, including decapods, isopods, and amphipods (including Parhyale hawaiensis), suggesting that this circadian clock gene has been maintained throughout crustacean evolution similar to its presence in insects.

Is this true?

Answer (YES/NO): NO